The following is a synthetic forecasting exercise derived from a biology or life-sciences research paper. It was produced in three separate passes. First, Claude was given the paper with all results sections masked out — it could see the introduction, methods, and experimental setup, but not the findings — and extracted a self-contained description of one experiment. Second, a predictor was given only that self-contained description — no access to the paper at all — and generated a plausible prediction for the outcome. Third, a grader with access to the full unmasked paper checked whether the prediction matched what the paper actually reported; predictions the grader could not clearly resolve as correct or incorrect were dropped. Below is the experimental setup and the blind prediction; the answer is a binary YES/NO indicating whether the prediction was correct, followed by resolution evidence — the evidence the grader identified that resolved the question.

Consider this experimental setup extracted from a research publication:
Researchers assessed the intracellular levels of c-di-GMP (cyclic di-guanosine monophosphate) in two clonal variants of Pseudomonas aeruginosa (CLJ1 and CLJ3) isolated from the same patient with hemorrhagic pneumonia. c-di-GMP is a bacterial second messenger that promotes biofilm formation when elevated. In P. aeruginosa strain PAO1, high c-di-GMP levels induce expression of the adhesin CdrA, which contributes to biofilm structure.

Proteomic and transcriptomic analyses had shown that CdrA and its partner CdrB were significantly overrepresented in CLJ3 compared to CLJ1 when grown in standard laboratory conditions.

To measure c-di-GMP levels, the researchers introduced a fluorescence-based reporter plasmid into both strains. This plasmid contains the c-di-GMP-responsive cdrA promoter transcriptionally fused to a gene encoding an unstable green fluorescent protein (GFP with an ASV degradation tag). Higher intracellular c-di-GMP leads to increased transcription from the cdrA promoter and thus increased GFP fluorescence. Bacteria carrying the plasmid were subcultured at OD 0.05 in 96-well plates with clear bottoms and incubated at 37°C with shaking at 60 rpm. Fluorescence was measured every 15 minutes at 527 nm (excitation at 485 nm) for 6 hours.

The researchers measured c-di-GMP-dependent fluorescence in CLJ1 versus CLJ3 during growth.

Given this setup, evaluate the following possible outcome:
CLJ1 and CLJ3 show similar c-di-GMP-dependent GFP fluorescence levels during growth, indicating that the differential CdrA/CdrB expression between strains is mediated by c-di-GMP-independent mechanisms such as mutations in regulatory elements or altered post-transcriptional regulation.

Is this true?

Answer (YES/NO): NO